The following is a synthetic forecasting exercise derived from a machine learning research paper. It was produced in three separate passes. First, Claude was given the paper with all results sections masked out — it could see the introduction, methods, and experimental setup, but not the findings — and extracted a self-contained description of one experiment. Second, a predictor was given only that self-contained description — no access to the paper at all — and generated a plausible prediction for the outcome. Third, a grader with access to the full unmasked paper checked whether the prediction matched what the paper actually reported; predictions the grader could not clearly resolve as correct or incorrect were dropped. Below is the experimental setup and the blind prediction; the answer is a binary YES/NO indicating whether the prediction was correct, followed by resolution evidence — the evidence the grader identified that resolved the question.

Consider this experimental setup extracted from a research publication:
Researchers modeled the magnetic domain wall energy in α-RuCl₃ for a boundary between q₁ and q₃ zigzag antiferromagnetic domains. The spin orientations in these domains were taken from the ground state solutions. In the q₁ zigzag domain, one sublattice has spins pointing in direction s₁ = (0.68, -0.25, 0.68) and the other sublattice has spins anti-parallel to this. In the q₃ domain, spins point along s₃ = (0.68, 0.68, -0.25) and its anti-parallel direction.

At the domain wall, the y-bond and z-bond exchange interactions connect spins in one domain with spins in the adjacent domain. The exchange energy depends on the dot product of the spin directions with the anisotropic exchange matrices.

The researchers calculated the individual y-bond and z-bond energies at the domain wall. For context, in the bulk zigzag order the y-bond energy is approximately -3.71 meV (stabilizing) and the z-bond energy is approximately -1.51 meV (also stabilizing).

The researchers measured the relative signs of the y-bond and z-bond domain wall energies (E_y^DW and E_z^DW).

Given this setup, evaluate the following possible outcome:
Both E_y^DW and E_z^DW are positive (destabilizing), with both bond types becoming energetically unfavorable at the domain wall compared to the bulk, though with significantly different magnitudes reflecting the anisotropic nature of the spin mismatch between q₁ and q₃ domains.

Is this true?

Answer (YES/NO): NO